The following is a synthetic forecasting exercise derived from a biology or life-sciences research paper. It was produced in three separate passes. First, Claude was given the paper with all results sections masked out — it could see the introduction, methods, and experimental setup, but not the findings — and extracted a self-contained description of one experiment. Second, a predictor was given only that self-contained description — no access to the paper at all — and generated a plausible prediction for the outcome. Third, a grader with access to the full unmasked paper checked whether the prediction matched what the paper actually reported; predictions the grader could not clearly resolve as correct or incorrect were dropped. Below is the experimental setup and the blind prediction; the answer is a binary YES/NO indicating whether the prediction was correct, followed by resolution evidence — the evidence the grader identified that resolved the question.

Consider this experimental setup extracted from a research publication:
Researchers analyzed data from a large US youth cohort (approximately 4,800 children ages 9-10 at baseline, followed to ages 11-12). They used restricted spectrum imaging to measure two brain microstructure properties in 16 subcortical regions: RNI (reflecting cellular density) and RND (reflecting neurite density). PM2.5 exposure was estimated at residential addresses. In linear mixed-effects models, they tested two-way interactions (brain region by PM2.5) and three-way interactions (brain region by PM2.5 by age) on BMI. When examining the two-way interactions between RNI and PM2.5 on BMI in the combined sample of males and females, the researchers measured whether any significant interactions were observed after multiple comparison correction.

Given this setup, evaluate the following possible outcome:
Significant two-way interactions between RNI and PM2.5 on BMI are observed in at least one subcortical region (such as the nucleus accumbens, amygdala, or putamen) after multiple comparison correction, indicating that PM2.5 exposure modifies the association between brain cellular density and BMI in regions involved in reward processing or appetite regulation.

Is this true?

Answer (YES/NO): NO